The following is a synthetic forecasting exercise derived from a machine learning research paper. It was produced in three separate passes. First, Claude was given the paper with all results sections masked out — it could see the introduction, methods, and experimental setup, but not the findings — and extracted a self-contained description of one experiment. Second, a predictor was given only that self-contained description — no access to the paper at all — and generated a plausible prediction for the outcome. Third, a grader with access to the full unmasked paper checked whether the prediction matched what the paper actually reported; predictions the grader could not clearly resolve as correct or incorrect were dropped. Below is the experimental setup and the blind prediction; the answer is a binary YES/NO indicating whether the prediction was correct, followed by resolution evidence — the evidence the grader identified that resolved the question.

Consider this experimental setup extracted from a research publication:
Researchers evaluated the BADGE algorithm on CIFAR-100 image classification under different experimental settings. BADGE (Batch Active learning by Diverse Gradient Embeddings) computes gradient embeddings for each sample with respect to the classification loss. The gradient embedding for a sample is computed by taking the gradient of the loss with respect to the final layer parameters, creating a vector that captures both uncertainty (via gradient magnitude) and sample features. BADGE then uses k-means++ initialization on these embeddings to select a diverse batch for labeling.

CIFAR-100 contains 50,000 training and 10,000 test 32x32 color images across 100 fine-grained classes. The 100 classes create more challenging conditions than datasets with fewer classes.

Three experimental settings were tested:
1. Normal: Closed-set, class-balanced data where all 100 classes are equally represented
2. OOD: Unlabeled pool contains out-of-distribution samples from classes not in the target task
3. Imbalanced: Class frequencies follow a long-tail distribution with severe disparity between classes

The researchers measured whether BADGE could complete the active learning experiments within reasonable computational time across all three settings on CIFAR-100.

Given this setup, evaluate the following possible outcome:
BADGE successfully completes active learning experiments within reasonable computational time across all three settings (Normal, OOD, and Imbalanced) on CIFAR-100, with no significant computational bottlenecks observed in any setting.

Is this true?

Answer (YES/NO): NO